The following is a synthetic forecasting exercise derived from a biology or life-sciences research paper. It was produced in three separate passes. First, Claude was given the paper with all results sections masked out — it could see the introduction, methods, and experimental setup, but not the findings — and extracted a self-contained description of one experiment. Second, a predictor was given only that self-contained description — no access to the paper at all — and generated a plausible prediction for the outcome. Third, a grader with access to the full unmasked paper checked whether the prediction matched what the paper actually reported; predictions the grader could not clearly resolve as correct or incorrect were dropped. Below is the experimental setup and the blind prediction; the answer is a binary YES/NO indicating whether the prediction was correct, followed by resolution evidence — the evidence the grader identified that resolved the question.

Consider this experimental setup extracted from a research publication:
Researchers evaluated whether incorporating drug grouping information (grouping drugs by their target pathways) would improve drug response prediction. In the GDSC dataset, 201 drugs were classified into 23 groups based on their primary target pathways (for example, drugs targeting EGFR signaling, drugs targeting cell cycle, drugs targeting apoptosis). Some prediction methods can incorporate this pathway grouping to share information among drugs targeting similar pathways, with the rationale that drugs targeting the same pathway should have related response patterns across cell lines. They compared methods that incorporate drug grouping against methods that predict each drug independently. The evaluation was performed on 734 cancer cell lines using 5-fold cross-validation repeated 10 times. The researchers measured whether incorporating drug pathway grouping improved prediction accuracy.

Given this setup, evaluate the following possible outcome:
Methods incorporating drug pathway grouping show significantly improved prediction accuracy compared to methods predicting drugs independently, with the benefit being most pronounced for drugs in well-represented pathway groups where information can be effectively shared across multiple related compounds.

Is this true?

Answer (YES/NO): NO